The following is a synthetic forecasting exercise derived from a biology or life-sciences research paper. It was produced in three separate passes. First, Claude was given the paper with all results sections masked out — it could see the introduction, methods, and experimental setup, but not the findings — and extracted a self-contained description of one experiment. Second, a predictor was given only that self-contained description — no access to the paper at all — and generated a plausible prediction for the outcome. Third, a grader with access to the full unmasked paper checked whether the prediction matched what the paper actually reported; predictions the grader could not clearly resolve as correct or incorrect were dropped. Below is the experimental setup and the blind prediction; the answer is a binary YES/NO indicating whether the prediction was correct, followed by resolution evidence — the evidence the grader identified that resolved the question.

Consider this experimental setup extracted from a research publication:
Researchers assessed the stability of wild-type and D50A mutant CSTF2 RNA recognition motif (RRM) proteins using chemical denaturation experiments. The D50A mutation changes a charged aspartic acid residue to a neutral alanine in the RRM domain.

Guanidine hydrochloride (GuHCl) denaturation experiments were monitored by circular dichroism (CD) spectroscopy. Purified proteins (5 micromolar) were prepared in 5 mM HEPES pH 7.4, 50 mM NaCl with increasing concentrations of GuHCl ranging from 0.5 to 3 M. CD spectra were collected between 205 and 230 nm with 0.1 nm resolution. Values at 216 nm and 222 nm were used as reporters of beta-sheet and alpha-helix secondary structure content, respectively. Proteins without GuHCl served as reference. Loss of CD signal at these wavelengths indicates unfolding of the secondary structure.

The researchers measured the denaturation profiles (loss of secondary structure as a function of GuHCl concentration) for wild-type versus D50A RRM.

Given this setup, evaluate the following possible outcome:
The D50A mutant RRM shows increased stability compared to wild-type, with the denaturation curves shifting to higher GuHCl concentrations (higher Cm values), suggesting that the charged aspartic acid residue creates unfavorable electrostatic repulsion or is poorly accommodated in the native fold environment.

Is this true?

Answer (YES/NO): NO